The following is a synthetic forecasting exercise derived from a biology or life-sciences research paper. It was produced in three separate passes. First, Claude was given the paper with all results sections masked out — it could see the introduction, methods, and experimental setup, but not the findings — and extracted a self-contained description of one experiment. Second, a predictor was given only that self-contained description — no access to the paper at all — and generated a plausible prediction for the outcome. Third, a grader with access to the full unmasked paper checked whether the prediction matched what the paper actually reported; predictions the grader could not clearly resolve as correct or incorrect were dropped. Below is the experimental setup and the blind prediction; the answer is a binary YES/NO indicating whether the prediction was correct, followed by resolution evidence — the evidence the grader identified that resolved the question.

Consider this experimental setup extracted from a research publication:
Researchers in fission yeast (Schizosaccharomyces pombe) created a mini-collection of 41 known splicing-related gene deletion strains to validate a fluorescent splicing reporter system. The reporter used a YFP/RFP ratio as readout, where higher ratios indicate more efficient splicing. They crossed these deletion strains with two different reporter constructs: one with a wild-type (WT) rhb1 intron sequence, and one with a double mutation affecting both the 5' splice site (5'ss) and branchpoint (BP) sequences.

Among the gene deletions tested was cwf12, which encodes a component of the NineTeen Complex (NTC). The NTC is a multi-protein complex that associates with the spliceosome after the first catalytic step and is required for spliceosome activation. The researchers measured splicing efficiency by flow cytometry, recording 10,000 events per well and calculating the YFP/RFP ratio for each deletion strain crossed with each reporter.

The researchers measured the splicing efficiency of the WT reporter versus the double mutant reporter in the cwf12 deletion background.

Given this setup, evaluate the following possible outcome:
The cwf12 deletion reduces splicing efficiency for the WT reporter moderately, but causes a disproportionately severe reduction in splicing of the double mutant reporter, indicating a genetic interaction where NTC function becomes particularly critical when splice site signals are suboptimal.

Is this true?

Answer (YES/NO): YES